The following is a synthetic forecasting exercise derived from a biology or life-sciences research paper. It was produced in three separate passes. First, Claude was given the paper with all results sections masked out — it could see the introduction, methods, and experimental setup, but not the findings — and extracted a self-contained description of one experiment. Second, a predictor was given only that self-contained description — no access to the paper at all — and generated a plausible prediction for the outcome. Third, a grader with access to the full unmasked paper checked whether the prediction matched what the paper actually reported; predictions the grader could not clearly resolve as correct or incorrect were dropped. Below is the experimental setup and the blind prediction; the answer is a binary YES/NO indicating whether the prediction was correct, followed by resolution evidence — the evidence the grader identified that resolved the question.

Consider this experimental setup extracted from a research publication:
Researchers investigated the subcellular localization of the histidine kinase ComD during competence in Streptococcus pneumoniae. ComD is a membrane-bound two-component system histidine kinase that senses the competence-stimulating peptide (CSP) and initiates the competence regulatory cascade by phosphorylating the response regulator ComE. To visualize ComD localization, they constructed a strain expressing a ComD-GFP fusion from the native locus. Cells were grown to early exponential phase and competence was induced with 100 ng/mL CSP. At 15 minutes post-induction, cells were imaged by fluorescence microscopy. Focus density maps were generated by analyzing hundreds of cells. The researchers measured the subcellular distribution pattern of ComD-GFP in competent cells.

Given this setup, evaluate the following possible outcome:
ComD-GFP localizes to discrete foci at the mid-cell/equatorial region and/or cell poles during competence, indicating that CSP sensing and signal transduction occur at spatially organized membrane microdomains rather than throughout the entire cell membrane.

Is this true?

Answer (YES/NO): YES